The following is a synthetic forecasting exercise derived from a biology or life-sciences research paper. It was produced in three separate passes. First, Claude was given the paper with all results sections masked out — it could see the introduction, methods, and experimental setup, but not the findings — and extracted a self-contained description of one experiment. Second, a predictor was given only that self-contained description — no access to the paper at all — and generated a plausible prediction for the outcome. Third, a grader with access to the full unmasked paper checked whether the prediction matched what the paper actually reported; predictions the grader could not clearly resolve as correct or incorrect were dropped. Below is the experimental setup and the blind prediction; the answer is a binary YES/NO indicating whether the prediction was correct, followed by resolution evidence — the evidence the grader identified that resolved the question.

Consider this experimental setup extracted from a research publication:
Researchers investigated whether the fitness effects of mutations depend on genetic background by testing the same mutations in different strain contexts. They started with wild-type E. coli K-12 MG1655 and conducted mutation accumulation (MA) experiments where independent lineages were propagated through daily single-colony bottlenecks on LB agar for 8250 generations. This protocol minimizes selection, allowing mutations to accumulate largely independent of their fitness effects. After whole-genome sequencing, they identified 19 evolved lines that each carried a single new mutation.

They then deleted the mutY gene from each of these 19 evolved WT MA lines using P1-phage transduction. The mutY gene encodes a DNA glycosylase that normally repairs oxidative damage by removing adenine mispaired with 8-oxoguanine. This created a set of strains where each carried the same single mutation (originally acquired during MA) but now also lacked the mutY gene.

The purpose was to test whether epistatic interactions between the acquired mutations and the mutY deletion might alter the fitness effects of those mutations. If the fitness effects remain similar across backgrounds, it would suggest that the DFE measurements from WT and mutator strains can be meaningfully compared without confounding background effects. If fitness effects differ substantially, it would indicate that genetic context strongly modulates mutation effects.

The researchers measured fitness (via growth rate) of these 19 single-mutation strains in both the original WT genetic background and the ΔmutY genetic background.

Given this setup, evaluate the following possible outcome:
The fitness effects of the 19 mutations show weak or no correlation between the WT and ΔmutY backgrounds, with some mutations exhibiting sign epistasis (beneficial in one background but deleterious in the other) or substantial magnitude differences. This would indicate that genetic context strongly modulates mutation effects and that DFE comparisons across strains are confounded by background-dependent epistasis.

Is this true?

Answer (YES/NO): NO